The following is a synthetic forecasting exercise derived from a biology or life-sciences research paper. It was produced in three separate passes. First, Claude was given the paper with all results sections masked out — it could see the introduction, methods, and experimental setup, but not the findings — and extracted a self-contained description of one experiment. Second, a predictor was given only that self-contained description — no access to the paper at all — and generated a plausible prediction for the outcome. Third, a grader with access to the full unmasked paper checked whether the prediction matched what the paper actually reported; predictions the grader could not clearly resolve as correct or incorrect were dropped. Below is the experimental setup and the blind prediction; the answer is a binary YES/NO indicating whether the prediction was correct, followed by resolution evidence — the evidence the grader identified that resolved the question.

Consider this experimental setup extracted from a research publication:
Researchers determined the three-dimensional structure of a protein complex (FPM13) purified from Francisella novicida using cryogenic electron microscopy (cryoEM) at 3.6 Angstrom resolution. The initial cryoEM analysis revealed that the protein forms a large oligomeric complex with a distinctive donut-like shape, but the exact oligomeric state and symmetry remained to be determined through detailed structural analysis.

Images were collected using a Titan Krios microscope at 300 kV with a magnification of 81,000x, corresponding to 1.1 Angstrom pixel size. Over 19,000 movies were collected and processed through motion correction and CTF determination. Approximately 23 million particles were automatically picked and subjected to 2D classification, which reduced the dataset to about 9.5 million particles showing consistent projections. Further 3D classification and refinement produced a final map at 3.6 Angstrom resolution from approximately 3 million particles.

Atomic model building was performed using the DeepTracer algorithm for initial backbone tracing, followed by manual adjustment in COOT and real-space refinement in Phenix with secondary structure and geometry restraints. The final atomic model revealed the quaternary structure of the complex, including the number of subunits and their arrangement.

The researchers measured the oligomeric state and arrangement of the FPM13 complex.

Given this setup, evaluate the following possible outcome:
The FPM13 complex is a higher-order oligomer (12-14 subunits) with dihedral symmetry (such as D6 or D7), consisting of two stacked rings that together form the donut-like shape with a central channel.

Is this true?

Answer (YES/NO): NO